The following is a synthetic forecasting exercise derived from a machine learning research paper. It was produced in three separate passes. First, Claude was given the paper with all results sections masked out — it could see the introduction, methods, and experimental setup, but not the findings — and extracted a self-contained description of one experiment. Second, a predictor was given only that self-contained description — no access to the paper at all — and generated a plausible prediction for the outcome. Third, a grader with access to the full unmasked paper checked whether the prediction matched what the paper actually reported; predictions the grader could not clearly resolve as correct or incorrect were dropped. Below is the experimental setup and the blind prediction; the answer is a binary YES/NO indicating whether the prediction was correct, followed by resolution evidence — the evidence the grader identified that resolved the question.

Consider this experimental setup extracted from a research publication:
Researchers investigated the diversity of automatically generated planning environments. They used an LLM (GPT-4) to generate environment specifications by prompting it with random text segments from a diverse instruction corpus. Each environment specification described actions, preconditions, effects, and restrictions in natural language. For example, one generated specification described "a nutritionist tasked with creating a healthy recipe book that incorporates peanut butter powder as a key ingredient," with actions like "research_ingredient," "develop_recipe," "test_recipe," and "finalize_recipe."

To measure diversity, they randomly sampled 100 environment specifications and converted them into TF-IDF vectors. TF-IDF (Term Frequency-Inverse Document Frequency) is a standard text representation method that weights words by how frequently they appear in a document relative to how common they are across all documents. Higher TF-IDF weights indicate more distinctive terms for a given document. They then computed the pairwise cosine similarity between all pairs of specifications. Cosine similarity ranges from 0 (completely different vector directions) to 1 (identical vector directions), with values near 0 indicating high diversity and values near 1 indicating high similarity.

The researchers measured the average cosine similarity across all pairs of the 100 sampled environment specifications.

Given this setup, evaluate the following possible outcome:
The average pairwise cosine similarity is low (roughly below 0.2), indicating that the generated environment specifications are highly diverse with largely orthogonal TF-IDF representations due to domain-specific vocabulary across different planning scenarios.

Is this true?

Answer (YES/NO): YES